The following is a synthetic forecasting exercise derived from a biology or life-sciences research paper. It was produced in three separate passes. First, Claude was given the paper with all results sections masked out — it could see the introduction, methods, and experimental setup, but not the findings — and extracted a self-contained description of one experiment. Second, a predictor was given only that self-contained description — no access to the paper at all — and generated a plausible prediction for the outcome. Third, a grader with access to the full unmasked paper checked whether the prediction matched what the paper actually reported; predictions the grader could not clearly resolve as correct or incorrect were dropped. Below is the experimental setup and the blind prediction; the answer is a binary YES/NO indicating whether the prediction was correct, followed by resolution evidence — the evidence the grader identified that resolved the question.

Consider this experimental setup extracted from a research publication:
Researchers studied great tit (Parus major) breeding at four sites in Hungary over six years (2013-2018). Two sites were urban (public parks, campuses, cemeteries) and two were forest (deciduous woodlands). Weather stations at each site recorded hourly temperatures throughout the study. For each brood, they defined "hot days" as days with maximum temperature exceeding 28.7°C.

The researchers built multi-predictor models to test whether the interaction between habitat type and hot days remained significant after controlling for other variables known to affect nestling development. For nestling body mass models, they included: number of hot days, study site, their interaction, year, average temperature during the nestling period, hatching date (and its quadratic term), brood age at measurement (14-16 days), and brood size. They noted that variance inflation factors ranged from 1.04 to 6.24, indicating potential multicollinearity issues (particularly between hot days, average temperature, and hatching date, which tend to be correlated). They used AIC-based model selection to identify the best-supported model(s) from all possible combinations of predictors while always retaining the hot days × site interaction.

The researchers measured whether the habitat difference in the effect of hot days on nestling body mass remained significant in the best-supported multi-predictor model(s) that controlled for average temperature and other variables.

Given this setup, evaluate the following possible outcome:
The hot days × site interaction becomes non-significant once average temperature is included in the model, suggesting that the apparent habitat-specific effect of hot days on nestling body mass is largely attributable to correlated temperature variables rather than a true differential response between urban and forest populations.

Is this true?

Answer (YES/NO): NO